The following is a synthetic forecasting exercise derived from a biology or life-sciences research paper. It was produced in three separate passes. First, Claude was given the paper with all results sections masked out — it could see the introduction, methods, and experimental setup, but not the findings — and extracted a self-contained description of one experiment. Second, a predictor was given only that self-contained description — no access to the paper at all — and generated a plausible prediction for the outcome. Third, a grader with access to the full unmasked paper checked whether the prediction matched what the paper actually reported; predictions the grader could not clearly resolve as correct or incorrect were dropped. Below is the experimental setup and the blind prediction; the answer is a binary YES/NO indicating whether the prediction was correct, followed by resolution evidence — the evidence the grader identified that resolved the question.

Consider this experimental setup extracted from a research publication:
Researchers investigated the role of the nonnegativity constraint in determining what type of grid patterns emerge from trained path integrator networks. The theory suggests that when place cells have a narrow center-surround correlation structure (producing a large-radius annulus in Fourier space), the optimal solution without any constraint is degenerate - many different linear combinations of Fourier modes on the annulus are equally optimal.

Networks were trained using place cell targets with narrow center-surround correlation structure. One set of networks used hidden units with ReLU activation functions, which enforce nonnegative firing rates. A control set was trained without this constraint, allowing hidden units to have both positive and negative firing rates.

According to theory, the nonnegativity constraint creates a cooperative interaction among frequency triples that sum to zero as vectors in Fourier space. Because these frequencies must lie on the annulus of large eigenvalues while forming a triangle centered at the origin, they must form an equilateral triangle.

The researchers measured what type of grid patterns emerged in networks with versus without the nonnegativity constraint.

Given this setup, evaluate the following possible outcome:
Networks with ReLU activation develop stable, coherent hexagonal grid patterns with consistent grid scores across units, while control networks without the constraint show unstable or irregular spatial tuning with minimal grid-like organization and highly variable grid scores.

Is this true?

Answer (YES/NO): NO